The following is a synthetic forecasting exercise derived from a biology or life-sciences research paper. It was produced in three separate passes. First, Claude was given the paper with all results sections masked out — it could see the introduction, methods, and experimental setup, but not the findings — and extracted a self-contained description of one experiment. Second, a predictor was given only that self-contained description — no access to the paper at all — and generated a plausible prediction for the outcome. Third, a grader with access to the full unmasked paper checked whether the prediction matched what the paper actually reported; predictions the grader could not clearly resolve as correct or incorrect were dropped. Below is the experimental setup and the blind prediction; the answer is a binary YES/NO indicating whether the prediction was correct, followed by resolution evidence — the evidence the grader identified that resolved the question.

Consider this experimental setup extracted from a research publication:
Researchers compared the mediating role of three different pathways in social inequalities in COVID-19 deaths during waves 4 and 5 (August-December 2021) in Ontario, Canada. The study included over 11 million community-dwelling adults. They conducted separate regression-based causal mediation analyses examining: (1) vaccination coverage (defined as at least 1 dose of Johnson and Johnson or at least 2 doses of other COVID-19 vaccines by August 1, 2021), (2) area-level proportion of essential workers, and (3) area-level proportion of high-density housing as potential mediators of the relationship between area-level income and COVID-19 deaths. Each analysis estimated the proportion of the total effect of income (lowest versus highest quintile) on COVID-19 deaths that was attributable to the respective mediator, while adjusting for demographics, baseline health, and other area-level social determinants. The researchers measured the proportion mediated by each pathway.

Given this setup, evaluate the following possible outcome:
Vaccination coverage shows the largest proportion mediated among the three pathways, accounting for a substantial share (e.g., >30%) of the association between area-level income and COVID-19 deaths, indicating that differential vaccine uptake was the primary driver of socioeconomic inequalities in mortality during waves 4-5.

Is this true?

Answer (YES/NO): YES